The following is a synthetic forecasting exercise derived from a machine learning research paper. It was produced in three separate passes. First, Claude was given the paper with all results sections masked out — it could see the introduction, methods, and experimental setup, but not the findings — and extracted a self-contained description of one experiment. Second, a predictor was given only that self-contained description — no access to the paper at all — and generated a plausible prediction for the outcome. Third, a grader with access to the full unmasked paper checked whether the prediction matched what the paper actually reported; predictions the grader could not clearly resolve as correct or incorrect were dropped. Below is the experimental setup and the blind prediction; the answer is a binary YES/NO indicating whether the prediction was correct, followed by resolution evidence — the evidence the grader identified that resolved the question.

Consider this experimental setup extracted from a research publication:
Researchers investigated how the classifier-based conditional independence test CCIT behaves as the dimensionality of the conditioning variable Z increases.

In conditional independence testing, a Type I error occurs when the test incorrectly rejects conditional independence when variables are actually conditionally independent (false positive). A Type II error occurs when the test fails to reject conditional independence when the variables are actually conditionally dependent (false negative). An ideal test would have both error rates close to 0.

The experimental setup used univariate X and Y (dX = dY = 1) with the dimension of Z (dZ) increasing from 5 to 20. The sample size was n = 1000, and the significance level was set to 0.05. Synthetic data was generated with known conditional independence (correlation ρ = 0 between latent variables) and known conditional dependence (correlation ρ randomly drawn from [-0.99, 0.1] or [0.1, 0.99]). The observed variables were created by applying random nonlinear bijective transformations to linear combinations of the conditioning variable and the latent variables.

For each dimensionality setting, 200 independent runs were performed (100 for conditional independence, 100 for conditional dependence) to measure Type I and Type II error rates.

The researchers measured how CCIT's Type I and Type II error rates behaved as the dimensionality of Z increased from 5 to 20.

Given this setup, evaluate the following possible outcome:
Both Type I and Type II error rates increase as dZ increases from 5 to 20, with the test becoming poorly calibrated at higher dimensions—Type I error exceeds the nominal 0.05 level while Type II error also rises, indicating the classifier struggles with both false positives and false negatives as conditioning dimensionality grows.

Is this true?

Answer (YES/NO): NO